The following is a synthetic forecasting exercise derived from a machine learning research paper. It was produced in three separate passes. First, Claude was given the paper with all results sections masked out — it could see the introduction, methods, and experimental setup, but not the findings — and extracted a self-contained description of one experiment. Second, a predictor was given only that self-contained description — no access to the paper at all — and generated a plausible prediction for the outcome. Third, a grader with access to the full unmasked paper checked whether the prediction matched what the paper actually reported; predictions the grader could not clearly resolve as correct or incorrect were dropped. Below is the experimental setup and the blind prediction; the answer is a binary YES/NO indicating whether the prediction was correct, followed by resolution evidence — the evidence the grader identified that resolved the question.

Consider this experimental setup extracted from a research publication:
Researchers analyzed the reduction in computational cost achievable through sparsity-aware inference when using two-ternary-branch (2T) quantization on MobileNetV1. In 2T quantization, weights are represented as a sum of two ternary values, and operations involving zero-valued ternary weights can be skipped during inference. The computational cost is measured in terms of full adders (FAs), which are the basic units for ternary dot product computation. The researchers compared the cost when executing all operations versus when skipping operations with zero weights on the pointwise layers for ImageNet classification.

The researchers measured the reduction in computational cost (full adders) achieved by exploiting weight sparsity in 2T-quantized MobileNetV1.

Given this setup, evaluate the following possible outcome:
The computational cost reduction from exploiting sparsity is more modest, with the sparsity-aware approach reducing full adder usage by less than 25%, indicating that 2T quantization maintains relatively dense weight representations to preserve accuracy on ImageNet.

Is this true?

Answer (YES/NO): NO